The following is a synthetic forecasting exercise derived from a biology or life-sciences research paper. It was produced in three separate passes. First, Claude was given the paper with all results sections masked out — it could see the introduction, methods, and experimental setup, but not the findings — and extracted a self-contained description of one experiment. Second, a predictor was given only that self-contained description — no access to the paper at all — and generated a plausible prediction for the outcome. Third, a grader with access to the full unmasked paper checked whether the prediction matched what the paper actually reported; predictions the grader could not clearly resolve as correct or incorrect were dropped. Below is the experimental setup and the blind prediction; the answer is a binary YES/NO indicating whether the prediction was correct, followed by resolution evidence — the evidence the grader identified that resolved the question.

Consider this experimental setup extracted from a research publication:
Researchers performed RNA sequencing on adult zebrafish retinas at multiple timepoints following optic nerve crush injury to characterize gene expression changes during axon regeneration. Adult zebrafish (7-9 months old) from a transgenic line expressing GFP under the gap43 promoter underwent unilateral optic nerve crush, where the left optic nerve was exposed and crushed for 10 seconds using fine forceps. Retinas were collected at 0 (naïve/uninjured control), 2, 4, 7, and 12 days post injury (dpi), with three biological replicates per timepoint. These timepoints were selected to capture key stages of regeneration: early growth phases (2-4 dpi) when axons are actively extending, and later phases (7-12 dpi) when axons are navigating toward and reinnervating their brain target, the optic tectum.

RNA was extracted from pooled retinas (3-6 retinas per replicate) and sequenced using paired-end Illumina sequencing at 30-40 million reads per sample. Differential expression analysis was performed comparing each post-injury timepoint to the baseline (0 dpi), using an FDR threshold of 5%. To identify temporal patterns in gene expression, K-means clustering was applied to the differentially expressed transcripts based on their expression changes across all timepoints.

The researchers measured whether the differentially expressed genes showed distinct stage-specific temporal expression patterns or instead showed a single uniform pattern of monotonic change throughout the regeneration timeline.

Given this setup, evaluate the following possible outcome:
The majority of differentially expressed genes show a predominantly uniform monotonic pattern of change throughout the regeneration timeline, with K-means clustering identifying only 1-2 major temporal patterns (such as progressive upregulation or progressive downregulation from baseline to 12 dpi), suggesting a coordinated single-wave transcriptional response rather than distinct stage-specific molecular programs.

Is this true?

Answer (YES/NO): NO